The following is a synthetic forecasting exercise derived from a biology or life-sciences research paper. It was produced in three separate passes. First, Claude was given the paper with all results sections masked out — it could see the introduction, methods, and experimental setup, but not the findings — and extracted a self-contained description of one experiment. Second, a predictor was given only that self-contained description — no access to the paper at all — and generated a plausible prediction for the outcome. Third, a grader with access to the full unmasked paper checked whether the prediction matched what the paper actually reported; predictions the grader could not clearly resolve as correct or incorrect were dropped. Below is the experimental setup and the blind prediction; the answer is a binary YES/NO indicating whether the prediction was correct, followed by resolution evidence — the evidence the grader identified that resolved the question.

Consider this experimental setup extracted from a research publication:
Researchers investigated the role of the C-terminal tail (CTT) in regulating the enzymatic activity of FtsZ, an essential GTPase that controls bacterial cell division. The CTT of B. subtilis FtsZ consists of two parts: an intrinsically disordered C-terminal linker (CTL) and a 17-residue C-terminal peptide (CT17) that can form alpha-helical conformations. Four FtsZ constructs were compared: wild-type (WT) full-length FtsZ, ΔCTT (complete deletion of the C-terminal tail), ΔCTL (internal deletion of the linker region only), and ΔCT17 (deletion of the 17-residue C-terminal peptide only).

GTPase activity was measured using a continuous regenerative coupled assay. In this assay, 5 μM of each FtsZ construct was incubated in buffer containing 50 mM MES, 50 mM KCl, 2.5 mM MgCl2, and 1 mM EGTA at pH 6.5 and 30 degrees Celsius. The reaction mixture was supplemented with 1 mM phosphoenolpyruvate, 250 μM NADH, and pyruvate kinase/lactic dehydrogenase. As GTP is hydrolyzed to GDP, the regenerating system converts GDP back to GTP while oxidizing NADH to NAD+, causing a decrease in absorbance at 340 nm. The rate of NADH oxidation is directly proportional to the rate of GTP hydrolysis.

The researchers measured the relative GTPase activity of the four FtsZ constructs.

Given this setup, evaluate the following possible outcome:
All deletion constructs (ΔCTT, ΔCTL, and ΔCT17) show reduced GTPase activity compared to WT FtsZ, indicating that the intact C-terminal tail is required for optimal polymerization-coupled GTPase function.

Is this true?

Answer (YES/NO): NO